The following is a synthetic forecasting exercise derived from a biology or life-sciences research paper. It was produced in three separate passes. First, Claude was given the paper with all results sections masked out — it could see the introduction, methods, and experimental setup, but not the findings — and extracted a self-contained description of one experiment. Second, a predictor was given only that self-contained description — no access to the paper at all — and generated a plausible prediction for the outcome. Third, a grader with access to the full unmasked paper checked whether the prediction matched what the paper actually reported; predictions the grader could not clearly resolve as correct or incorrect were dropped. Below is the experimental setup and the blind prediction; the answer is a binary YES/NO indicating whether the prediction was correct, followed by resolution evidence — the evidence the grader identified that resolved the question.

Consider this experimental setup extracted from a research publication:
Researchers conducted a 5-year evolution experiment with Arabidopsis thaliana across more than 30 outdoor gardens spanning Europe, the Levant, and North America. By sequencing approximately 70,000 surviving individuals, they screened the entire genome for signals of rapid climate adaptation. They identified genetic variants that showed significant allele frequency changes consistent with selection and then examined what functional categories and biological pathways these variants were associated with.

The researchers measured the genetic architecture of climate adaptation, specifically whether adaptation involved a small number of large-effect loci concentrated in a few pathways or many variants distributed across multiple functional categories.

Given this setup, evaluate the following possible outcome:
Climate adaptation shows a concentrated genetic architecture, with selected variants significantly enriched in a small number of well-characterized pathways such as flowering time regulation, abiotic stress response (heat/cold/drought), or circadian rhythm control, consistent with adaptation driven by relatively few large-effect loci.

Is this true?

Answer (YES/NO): NO